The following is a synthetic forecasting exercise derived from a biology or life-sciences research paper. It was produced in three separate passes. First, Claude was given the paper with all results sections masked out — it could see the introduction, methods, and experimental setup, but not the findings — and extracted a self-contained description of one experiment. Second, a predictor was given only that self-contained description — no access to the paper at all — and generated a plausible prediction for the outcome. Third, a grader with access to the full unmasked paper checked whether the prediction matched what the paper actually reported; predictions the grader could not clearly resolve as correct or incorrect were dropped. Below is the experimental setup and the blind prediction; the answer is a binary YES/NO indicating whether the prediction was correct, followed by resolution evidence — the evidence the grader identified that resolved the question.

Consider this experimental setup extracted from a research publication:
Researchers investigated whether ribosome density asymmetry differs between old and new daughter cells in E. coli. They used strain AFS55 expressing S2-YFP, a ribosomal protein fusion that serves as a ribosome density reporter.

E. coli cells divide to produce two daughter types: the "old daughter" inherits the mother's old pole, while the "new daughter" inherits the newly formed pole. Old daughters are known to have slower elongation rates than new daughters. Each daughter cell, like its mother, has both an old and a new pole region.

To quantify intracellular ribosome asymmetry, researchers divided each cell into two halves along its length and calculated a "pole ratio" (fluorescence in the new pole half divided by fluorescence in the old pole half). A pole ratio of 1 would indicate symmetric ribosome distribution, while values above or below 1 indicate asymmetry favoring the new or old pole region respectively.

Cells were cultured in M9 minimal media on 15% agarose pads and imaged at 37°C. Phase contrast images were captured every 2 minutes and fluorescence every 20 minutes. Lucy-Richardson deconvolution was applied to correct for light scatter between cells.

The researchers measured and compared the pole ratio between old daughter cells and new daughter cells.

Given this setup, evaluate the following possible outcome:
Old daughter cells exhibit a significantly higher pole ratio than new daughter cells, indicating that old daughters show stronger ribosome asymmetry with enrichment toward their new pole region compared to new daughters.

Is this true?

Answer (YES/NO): YES